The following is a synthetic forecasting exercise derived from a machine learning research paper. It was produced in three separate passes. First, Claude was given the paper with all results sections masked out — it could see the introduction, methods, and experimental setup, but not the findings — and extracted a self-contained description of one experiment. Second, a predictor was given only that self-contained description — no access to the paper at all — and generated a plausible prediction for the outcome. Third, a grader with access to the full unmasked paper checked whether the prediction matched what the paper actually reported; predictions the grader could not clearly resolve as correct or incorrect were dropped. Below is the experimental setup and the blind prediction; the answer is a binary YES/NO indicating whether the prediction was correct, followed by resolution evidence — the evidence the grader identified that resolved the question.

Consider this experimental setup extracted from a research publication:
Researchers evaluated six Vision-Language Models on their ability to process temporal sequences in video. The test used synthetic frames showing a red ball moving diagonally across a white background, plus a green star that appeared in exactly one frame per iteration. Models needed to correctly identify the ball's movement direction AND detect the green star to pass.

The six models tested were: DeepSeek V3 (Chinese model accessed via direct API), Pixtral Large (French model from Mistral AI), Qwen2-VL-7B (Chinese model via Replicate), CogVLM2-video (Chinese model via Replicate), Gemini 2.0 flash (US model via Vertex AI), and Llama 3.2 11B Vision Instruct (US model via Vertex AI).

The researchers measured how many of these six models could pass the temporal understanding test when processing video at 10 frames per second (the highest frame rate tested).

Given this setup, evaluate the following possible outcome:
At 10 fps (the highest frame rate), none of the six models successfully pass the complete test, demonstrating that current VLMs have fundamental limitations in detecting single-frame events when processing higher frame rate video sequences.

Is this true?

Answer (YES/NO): NO